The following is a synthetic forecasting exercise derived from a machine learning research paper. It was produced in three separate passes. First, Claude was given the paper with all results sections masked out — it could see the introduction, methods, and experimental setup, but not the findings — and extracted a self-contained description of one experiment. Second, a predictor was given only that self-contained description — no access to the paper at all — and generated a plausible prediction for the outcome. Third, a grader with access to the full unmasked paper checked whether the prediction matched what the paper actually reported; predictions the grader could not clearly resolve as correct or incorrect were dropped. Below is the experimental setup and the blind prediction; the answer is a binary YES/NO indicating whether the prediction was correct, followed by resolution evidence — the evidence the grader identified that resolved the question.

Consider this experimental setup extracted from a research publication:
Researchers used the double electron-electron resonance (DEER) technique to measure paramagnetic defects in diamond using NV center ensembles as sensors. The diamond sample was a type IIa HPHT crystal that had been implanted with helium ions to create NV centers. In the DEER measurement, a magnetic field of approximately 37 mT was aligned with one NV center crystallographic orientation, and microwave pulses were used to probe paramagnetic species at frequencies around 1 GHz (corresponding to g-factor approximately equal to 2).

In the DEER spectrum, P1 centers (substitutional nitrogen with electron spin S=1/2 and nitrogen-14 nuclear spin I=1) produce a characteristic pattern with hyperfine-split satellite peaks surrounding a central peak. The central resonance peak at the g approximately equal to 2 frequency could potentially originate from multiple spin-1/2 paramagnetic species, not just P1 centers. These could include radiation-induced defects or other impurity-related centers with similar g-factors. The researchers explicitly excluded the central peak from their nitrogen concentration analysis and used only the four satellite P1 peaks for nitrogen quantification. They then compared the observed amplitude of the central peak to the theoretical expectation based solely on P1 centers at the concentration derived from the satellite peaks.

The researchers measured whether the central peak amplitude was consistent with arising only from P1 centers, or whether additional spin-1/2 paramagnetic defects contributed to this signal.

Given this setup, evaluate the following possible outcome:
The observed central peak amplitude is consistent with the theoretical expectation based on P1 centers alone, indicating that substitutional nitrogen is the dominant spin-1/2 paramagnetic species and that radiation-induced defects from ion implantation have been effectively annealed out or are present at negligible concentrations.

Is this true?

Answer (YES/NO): NO